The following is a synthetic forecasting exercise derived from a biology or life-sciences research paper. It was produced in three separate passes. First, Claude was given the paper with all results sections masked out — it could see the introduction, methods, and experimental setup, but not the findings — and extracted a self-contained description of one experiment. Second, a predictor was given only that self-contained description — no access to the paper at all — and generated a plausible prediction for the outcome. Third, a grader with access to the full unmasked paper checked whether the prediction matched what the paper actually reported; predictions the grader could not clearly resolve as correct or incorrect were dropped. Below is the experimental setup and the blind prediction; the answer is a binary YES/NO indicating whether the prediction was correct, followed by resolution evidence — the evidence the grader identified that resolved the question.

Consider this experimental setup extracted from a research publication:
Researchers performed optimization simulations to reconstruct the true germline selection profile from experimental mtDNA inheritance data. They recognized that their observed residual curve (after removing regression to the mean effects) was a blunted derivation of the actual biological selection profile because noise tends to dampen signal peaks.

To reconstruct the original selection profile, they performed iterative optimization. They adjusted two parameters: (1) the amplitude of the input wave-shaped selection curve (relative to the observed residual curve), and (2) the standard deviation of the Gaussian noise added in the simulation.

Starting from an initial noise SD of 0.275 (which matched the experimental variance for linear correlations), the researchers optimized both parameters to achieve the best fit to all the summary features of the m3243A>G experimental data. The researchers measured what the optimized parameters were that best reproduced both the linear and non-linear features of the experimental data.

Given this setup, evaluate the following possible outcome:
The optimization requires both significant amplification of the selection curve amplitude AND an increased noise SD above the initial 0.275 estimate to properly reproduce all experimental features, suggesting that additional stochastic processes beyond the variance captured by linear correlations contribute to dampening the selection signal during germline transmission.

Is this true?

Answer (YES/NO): NO